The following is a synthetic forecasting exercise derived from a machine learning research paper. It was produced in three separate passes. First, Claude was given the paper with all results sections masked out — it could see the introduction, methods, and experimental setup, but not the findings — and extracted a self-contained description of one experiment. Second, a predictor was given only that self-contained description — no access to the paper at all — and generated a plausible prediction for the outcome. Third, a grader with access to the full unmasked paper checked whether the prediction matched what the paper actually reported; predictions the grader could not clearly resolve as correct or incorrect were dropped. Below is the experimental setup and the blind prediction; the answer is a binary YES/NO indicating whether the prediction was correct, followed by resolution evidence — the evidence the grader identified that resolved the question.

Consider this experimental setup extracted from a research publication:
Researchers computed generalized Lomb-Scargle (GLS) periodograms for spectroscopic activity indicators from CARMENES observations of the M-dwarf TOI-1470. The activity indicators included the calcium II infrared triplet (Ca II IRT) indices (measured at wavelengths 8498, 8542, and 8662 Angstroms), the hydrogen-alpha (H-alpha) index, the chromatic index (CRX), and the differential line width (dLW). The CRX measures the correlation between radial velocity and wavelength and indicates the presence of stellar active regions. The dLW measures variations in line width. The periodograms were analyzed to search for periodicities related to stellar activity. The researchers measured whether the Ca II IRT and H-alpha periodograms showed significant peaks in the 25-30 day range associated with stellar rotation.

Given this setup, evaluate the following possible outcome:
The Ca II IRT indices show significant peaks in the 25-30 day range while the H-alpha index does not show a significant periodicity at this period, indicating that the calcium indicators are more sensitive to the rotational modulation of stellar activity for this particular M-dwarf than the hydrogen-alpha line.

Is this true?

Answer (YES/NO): NO